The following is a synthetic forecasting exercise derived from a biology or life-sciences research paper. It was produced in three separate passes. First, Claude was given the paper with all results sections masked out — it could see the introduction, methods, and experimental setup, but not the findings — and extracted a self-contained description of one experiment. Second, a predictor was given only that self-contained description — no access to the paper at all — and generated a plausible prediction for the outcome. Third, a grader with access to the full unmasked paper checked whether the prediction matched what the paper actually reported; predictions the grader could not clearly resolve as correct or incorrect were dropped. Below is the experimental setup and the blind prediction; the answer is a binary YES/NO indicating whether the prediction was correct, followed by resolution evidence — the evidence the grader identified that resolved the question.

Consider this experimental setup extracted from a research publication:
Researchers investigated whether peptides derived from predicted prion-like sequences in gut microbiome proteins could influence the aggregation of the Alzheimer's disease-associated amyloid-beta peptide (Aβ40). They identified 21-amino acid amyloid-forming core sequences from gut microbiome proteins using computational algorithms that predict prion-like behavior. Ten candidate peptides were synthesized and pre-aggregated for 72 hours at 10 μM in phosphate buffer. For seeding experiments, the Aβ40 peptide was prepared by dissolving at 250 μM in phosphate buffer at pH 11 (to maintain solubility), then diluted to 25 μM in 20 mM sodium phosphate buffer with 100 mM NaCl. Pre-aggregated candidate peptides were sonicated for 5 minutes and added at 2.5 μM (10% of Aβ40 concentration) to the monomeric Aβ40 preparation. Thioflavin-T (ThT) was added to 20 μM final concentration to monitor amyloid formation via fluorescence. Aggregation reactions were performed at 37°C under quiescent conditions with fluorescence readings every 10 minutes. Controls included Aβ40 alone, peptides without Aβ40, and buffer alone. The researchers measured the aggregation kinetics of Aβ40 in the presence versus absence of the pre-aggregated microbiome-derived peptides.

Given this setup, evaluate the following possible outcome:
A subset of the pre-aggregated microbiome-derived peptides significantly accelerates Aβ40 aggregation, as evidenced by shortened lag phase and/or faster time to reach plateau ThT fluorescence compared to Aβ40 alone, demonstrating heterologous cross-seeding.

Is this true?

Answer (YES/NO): YES